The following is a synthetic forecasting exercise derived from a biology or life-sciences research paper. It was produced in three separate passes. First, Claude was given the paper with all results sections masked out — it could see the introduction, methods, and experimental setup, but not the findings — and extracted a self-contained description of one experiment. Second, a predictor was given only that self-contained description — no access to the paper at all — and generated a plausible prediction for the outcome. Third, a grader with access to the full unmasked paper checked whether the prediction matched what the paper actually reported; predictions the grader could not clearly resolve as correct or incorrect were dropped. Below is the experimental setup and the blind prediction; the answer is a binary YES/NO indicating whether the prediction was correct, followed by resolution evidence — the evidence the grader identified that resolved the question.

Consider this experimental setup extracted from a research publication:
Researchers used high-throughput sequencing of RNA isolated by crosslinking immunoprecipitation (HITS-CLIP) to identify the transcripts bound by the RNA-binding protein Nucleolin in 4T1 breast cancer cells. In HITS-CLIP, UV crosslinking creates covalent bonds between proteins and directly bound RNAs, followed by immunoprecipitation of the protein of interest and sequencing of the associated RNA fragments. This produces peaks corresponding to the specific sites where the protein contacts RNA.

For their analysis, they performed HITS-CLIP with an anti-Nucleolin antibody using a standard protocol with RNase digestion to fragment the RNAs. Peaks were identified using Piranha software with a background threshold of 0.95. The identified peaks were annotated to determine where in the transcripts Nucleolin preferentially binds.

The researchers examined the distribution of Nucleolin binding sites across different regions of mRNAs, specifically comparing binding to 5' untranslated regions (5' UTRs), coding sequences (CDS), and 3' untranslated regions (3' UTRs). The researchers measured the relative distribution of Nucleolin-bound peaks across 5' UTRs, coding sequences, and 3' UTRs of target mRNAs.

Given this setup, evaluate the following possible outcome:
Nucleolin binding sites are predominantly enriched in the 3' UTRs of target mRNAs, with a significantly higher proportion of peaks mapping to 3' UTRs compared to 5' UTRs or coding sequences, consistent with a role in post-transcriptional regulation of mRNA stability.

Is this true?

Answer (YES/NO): NO